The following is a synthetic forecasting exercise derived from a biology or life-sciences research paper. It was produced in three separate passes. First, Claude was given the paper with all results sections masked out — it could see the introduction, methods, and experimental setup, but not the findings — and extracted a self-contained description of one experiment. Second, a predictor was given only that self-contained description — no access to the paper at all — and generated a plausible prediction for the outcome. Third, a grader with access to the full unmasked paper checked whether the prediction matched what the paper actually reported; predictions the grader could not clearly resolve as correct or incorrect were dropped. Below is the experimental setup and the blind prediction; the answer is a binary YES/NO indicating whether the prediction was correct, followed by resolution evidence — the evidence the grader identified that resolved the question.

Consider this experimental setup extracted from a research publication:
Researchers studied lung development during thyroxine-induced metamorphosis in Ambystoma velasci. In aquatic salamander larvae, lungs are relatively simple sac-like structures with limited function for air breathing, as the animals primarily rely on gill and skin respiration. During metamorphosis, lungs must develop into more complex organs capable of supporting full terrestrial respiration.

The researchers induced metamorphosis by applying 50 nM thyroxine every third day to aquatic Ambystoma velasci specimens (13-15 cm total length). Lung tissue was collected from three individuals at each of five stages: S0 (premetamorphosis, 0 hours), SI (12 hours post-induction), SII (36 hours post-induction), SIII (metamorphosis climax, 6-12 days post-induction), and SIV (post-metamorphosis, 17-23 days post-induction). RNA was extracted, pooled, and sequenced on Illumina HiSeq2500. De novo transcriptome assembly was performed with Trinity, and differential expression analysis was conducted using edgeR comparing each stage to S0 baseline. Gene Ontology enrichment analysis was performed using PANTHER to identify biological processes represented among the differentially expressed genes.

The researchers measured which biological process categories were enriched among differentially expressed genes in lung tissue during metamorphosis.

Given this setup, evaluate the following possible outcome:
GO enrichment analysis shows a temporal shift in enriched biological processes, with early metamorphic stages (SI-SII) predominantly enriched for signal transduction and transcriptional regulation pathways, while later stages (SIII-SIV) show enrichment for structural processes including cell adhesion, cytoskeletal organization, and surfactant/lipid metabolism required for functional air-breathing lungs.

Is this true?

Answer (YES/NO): NO